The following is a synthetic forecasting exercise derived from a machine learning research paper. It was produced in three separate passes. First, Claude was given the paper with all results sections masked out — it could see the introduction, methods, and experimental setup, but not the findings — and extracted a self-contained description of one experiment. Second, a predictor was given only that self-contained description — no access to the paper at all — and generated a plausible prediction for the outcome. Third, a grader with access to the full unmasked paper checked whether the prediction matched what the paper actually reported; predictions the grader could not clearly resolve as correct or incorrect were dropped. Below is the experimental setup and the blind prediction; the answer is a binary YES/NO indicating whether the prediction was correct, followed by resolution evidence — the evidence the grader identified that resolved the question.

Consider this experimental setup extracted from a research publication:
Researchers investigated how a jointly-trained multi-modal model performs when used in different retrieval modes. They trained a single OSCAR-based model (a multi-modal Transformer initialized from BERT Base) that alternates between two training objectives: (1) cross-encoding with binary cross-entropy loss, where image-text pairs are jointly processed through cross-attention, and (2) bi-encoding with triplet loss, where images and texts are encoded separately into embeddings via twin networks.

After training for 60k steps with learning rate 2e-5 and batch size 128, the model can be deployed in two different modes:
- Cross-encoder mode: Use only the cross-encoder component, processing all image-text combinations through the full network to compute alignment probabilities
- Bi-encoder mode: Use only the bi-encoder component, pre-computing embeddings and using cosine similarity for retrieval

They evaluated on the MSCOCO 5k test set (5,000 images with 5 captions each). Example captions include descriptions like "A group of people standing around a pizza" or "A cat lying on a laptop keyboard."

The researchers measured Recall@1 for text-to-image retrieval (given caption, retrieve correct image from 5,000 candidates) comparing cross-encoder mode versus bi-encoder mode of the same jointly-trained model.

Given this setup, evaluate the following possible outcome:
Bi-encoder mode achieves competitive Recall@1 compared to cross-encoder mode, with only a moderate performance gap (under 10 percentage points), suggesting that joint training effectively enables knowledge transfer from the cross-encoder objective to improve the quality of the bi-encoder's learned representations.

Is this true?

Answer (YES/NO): YES